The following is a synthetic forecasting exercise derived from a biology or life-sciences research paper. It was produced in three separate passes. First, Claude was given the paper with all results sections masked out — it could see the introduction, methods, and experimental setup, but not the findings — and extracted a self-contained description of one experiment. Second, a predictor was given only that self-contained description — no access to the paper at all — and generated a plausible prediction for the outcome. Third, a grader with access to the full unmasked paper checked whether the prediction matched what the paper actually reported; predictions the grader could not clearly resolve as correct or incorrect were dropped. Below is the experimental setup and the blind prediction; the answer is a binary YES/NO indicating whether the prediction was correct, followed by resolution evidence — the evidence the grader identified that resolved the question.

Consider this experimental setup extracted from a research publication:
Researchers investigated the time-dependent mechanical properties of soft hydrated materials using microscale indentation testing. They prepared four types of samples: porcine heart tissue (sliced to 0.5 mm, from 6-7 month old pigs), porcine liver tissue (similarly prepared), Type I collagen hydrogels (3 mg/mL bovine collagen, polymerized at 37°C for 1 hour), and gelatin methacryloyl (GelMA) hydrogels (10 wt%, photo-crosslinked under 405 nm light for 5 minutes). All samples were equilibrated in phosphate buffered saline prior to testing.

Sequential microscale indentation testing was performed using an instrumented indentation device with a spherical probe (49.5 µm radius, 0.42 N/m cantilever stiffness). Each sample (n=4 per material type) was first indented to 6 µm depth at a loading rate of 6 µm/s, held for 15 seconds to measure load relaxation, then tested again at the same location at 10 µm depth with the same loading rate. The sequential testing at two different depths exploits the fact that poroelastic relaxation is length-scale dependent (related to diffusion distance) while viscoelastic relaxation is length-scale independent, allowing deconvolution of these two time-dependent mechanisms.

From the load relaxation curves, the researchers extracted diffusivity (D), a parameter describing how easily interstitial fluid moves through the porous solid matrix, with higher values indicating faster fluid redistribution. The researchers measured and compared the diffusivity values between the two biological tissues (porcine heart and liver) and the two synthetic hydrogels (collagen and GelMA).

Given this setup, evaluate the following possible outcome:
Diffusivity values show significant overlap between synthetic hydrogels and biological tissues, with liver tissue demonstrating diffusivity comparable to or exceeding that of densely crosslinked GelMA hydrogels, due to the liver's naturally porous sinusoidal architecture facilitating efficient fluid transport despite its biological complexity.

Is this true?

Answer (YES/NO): NO